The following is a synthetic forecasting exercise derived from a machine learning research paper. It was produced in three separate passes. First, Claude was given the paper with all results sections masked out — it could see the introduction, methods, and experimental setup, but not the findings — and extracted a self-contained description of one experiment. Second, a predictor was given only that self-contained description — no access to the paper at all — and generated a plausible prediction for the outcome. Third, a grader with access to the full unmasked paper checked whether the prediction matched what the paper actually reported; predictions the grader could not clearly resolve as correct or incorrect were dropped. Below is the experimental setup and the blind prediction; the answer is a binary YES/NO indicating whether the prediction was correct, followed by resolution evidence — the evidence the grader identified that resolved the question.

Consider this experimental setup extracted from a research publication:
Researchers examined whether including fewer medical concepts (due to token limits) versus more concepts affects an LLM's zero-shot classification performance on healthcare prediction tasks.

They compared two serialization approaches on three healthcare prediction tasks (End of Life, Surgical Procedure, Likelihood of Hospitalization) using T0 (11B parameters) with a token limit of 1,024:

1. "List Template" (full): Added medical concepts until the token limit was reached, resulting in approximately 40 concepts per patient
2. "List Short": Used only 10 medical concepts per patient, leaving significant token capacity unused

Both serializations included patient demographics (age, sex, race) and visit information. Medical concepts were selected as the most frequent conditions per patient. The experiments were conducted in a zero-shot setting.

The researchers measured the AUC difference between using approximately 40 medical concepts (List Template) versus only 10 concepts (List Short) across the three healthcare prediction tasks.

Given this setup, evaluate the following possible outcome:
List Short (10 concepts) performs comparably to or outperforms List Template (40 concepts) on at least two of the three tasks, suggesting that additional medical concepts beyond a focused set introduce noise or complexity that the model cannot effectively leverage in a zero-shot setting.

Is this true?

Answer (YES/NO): NO